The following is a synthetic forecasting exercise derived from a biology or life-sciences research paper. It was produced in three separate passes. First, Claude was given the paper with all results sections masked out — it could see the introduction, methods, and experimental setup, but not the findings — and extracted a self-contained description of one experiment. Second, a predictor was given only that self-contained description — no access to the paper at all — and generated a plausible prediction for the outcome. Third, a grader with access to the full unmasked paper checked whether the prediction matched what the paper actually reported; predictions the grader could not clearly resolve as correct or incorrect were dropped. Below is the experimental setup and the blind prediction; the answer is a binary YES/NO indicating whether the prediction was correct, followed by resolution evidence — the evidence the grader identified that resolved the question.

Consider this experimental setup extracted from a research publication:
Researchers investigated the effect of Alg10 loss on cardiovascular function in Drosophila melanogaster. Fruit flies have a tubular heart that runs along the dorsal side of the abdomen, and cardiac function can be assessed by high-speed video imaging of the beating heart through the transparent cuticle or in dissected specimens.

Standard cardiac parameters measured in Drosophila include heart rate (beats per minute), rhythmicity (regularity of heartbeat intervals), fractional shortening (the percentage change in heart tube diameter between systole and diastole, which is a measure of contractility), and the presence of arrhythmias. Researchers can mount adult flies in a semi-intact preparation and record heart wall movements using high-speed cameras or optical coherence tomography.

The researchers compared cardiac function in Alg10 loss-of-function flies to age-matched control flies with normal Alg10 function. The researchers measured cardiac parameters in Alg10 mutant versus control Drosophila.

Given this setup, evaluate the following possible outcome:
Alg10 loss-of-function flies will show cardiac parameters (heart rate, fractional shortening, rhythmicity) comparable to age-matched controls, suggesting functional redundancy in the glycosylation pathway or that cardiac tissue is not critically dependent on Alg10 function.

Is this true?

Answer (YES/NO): NO